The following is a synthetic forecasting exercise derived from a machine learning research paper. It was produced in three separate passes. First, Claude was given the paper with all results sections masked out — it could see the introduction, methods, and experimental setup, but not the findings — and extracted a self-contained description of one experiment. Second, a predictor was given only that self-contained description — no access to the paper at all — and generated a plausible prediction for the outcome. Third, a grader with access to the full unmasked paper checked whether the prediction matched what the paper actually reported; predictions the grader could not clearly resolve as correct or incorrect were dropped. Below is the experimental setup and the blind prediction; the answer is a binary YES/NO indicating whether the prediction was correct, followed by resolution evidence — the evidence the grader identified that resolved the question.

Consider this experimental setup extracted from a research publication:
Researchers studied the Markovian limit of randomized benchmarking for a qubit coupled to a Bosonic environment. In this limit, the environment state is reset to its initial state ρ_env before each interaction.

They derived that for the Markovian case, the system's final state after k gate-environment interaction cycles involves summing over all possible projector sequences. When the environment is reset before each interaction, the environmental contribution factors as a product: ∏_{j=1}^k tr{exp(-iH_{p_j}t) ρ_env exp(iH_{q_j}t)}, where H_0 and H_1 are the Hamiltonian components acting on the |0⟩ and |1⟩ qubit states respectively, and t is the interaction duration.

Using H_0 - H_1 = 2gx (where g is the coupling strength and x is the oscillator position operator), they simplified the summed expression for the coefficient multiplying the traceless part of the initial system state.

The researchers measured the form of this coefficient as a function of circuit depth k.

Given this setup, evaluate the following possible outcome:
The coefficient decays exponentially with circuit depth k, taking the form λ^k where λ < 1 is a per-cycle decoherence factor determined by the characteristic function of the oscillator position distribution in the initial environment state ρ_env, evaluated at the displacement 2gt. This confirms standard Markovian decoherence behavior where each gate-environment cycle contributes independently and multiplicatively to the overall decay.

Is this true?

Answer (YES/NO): YES